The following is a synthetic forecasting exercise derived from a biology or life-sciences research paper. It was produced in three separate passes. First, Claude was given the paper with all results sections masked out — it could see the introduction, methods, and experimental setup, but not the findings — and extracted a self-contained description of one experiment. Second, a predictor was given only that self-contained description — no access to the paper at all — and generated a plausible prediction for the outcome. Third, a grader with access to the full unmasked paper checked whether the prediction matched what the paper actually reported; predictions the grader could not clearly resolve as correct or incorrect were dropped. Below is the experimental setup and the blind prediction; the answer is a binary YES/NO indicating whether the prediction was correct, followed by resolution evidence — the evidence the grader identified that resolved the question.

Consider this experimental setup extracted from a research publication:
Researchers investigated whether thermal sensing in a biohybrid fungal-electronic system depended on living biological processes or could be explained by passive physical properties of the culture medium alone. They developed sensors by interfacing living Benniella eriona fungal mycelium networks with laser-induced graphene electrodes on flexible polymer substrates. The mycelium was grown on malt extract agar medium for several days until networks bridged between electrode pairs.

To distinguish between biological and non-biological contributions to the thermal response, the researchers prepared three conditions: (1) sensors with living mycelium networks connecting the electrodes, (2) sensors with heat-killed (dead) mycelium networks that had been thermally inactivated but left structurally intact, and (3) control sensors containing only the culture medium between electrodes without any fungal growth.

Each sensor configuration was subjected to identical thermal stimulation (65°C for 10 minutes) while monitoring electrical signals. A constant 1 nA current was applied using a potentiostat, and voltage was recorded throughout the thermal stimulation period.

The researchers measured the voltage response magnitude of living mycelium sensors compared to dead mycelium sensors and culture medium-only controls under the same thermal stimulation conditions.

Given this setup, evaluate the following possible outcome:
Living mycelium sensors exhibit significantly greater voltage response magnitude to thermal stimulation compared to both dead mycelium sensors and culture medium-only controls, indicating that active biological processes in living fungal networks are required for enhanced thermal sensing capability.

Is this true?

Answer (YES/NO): YES